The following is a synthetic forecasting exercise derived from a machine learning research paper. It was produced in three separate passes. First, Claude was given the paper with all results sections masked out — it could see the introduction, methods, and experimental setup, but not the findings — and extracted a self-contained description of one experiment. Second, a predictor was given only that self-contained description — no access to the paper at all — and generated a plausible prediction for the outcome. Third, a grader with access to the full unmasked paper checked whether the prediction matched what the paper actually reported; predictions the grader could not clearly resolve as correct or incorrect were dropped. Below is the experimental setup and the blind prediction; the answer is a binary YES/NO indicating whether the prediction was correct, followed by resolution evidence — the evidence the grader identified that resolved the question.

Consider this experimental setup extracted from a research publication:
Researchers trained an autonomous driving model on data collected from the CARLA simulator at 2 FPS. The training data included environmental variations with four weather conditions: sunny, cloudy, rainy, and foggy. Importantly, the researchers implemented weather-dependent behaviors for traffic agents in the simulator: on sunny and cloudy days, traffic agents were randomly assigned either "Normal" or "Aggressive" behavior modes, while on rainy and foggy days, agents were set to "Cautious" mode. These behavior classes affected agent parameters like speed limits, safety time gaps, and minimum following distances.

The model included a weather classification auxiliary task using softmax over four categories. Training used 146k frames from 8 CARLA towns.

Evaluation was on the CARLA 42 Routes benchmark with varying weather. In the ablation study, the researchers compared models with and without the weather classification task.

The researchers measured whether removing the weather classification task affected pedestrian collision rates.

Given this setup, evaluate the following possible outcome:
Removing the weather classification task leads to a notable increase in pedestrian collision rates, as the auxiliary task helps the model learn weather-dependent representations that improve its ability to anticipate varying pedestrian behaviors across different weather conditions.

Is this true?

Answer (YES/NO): YES